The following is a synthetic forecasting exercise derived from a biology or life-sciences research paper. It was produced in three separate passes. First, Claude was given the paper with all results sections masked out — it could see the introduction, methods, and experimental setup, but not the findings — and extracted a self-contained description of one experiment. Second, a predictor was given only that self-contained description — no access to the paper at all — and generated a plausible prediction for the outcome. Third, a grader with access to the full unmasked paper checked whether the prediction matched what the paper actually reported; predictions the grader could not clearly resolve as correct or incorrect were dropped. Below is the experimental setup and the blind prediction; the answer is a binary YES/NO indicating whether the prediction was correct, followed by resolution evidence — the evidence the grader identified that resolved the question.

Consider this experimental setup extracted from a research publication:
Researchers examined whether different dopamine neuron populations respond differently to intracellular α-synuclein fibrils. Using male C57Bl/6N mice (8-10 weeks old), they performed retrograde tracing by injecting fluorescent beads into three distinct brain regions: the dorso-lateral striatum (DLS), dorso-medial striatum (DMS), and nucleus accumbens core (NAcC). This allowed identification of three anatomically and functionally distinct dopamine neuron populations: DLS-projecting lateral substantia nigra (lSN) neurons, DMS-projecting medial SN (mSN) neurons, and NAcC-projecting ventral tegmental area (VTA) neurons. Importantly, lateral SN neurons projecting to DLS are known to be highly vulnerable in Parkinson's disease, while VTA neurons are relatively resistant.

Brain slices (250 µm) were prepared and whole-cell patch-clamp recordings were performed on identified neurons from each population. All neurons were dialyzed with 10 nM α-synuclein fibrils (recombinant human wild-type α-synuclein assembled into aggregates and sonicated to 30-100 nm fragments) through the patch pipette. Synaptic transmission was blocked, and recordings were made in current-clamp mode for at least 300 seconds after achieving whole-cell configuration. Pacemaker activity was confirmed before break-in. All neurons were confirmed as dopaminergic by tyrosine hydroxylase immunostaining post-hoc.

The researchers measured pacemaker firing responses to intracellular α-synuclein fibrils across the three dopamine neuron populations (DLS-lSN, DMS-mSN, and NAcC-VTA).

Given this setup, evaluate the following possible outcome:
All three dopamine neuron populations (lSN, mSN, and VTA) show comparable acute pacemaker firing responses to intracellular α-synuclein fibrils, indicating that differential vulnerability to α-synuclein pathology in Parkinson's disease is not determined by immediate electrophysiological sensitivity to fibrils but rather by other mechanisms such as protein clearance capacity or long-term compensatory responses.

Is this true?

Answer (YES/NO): NO